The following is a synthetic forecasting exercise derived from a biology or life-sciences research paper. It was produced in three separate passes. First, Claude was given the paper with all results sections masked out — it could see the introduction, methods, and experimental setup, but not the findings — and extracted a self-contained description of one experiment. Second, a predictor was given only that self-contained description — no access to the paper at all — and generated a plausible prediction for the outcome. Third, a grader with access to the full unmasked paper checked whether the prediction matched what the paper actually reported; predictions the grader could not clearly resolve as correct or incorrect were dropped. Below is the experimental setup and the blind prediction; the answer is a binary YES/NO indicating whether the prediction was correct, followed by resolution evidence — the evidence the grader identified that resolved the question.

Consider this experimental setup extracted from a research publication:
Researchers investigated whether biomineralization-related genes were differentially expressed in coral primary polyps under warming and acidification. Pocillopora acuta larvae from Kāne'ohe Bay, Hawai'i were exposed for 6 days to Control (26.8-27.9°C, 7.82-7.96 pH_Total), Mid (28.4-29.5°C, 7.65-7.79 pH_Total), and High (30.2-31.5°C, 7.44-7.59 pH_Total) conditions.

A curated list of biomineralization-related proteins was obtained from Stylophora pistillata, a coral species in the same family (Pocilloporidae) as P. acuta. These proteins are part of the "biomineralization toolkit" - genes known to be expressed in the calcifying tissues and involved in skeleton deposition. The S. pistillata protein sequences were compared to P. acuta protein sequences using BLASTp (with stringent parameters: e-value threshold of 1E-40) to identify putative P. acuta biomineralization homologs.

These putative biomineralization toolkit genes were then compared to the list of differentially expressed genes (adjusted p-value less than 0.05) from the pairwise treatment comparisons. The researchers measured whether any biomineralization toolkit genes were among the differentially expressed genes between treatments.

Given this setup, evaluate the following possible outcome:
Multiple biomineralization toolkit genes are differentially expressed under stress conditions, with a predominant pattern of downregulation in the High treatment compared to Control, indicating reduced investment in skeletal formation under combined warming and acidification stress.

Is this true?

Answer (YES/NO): NO